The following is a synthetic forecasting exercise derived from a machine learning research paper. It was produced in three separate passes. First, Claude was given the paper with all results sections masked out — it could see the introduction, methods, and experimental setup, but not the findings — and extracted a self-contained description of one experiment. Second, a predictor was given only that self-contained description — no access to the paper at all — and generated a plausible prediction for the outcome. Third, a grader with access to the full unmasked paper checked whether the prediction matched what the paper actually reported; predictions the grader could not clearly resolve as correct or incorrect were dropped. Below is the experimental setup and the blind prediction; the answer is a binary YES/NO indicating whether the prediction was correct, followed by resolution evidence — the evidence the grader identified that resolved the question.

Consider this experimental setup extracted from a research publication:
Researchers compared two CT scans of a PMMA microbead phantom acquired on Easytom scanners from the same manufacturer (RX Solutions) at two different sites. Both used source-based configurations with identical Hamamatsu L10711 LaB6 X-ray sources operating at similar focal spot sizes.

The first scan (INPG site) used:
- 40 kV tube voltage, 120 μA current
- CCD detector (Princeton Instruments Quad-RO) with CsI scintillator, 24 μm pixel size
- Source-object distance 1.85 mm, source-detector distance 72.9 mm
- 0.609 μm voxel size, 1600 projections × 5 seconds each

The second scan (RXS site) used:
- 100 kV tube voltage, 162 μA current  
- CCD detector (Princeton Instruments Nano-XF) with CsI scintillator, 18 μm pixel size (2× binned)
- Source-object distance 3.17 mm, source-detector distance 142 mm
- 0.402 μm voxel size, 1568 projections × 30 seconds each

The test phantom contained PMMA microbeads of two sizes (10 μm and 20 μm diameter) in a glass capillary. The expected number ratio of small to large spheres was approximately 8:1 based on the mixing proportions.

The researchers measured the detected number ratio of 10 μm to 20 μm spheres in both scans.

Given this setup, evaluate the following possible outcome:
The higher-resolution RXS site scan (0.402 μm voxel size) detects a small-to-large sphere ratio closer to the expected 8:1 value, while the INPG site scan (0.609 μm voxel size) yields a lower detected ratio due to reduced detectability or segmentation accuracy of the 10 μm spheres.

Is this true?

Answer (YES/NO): NO